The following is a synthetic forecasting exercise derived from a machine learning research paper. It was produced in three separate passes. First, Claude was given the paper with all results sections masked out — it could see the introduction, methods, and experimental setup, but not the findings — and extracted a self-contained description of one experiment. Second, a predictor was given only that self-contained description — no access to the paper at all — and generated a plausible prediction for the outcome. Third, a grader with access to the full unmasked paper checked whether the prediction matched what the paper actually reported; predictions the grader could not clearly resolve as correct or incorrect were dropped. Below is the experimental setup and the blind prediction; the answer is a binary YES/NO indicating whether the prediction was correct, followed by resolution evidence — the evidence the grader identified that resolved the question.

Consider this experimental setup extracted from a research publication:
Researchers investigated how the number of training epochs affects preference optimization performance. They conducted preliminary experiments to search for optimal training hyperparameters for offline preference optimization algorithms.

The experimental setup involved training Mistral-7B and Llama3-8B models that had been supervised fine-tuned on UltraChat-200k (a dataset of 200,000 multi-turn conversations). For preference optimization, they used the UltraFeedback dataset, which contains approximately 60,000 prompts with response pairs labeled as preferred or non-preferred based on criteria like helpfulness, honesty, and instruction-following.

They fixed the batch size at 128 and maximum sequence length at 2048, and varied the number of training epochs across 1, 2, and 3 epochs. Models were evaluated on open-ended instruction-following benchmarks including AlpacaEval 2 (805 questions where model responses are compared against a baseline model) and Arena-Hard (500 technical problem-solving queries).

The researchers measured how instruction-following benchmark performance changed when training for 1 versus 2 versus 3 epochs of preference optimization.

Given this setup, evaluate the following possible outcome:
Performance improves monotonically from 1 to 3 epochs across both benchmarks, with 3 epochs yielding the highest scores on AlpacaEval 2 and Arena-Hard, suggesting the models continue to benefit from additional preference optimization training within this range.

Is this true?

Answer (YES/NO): NO